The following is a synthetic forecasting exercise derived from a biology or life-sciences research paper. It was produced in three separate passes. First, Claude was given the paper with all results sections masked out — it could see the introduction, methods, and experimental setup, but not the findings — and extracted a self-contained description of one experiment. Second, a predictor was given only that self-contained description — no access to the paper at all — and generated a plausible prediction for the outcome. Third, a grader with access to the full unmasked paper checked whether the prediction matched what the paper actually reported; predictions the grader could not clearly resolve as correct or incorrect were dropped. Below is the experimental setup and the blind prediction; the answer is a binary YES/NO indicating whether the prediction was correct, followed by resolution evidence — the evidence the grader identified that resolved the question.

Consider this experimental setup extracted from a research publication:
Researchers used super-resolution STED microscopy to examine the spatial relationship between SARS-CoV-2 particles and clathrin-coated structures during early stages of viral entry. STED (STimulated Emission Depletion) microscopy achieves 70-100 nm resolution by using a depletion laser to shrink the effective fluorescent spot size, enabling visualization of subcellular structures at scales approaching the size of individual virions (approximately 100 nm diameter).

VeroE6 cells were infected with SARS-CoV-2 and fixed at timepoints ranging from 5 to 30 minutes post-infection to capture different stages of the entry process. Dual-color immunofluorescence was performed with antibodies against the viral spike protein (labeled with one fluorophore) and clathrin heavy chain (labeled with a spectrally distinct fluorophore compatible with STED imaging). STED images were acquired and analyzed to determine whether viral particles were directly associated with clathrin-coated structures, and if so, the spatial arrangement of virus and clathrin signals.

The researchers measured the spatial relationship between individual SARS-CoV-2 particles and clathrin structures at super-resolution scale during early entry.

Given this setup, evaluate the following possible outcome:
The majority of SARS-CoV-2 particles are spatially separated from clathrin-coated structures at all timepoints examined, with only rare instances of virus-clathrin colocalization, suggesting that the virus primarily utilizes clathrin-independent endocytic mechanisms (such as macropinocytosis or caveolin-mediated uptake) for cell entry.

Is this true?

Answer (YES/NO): NO